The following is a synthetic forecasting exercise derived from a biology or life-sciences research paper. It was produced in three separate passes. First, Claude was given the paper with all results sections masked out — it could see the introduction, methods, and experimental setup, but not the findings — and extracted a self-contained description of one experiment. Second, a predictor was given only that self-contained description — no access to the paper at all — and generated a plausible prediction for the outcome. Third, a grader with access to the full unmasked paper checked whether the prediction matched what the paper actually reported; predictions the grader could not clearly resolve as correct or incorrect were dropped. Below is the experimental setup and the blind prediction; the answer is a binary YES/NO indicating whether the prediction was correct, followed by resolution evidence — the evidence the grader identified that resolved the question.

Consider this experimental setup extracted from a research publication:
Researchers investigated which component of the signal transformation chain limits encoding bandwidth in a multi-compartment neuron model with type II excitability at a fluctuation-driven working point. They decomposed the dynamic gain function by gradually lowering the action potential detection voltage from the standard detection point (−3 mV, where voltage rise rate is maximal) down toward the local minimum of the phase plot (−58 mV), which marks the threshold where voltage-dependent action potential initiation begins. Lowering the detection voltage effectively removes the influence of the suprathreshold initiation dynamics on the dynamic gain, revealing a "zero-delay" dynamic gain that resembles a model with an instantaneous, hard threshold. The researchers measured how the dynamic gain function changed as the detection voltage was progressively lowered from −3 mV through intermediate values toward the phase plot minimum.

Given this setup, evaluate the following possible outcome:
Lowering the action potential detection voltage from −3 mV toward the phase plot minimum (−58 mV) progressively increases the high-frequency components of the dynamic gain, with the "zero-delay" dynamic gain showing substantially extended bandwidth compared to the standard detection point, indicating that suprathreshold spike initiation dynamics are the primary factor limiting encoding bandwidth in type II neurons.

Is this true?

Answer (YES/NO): NO